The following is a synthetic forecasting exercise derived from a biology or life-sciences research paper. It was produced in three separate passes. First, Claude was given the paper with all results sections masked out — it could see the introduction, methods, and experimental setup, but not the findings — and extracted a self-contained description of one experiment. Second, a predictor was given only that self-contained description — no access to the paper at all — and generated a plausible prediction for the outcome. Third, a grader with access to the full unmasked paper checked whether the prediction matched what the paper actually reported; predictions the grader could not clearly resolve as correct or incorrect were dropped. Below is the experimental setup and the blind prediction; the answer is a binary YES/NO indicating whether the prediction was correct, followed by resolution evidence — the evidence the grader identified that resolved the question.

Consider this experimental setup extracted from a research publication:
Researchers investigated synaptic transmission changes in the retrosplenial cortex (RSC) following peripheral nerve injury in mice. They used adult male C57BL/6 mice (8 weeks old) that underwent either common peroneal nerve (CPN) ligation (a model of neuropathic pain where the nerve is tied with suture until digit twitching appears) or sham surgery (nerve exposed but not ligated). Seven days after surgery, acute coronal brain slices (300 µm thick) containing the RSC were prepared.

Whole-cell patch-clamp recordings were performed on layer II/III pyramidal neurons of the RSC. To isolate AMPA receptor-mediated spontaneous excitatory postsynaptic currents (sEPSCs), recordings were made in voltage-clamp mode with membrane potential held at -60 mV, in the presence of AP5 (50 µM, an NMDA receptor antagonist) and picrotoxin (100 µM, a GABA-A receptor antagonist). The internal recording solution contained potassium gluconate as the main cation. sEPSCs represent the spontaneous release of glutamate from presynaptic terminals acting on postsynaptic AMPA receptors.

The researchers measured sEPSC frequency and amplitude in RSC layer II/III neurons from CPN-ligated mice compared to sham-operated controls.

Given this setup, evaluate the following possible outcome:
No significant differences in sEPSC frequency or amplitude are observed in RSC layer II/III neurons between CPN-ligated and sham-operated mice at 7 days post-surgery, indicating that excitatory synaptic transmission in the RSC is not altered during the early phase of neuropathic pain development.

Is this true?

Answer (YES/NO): NO